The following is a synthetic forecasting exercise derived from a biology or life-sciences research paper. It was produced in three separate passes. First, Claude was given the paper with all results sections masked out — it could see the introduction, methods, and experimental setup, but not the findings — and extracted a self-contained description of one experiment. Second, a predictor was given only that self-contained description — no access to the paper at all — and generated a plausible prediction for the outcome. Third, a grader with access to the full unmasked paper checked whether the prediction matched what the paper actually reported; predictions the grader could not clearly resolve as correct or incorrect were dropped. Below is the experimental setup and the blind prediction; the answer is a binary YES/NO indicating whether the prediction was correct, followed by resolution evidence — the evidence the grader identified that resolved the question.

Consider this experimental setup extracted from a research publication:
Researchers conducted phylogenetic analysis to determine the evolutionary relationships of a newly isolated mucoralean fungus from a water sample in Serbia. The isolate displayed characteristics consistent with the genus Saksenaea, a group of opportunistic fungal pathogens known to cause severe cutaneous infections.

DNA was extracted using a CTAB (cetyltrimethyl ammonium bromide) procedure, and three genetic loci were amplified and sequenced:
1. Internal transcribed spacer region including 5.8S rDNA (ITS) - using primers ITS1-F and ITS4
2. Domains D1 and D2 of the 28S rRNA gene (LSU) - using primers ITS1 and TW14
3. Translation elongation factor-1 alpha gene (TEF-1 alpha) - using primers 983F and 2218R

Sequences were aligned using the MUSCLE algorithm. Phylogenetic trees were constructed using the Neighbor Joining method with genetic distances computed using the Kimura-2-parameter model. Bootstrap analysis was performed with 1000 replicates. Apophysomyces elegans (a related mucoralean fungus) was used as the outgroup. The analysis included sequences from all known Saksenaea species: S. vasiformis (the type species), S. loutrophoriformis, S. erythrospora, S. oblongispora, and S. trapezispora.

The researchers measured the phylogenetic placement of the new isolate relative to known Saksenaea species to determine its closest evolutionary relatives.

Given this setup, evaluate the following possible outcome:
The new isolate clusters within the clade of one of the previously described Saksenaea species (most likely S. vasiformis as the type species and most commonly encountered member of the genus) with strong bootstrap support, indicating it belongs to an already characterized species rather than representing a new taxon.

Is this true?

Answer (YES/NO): NO